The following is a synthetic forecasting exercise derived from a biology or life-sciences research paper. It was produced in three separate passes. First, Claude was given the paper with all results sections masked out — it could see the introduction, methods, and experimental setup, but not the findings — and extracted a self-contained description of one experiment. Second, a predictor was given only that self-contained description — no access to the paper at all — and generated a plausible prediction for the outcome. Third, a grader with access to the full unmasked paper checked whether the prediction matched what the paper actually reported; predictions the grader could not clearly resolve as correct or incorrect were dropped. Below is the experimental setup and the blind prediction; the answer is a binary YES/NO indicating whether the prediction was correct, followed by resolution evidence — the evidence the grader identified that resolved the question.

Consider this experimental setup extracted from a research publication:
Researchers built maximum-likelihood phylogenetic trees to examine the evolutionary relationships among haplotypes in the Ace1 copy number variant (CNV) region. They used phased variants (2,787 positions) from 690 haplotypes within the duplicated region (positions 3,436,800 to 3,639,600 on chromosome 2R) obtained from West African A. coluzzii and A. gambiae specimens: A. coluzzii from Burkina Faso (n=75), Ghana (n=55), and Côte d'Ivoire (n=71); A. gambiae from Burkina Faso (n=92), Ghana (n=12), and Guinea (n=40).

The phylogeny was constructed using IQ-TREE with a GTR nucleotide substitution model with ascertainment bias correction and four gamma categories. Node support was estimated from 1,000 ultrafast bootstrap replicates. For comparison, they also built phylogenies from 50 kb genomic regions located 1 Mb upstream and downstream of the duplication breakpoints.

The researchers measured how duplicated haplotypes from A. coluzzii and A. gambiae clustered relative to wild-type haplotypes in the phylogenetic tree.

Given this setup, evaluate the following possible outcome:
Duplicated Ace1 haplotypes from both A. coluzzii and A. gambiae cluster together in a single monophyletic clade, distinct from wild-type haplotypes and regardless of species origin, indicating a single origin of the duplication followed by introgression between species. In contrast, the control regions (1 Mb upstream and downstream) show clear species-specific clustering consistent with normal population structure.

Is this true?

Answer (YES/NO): YES